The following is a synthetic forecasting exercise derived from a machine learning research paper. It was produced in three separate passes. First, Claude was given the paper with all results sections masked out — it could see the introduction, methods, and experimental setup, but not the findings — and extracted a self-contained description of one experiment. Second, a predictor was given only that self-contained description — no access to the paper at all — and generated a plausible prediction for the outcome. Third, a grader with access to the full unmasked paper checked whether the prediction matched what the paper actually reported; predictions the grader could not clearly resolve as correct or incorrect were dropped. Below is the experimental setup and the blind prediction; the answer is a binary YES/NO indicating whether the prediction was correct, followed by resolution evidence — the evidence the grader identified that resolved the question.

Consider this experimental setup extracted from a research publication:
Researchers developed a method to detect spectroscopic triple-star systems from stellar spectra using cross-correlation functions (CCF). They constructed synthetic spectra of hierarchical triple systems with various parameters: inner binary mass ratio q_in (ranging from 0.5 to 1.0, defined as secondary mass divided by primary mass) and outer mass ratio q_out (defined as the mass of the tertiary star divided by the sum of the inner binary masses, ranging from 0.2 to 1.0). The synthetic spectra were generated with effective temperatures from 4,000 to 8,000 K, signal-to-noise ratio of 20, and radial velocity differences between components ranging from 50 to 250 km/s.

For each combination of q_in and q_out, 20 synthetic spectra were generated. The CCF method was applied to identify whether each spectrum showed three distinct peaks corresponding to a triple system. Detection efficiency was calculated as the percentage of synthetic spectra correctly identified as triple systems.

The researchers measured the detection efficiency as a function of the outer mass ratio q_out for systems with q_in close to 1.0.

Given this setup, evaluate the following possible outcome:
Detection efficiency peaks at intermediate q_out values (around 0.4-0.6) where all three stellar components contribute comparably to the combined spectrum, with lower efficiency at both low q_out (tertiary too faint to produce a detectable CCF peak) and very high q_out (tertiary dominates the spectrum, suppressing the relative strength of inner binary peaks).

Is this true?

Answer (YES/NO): YES